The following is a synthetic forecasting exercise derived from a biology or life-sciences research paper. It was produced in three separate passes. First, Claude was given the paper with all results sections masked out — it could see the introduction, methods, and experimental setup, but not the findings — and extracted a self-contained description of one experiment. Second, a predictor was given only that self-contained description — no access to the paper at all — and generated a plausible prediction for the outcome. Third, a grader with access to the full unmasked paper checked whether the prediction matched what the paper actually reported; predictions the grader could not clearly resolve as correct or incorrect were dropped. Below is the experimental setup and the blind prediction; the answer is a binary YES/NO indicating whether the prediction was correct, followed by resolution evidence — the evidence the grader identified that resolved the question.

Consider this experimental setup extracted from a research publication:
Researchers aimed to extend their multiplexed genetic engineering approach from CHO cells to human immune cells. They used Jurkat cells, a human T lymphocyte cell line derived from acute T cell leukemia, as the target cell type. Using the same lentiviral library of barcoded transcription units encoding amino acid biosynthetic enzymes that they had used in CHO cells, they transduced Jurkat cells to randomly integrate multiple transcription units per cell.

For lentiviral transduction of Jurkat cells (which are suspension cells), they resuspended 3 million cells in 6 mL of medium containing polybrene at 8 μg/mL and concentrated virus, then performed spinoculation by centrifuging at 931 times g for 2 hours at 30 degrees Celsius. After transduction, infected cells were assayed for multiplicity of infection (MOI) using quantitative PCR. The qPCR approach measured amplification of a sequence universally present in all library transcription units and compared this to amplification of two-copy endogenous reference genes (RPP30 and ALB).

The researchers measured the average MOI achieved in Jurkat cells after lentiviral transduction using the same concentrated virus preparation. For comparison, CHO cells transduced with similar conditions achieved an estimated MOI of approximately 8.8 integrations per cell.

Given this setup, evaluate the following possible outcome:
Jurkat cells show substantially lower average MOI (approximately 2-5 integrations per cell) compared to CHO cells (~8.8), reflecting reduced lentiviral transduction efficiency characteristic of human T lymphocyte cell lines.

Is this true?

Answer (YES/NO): YES